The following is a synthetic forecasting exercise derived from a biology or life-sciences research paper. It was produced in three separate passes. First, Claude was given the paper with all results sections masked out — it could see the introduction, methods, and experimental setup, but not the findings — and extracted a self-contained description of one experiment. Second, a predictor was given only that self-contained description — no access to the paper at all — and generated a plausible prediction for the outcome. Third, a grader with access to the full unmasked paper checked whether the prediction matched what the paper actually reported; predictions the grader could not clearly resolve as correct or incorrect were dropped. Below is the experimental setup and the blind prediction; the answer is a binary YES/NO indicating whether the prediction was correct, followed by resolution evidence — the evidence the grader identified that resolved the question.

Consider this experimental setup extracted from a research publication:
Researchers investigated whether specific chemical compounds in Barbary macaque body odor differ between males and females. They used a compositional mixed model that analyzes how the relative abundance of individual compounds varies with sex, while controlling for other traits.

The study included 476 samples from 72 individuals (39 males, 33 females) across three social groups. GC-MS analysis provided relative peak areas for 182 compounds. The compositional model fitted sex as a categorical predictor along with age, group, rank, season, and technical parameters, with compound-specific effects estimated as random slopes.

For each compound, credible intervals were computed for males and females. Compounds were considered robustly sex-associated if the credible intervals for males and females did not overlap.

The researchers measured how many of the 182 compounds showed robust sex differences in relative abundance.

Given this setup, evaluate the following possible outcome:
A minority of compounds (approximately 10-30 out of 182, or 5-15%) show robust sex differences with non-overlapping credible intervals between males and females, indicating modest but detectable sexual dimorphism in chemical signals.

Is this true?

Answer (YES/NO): NO